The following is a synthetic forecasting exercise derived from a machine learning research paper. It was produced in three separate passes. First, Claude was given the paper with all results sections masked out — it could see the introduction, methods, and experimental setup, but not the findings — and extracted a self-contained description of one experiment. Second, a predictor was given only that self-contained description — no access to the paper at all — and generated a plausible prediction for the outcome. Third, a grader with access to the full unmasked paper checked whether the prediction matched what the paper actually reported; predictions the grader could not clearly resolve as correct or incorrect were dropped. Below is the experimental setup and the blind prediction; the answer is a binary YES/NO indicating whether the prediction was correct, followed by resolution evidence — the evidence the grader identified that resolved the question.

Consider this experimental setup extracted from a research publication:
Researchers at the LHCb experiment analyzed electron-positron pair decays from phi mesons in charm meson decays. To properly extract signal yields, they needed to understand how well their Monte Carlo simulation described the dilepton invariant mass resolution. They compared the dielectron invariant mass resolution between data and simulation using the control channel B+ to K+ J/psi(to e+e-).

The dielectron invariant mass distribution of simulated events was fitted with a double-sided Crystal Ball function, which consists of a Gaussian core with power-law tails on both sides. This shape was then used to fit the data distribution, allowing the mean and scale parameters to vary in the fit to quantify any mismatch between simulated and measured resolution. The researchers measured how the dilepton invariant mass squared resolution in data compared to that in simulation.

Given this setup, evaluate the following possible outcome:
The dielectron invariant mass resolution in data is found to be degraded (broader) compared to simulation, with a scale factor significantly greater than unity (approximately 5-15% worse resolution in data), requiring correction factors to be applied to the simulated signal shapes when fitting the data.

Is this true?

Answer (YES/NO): NO